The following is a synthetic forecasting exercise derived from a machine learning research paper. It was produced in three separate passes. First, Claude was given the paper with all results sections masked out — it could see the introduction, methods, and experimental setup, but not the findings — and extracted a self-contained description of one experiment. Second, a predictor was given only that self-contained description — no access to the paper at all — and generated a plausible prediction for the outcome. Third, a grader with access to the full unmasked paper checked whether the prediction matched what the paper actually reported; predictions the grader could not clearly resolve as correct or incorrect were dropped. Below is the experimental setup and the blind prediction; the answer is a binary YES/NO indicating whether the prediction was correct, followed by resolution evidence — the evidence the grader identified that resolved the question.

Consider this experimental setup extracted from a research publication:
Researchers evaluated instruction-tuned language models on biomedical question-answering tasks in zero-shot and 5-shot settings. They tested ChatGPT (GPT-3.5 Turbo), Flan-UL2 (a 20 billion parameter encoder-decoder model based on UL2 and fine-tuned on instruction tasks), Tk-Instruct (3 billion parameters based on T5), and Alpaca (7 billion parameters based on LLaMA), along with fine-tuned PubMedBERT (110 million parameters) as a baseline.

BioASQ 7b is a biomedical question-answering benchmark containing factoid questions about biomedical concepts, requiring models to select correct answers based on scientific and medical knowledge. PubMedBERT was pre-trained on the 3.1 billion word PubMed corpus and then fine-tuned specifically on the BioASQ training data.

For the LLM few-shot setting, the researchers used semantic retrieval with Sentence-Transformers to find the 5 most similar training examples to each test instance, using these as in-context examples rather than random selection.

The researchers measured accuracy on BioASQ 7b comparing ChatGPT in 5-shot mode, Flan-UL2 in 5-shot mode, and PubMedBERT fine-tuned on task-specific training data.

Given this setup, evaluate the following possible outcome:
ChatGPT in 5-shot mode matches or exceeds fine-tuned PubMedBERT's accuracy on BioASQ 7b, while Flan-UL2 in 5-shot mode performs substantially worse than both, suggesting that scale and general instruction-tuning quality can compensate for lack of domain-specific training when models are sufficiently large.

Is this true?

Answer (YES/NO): NO